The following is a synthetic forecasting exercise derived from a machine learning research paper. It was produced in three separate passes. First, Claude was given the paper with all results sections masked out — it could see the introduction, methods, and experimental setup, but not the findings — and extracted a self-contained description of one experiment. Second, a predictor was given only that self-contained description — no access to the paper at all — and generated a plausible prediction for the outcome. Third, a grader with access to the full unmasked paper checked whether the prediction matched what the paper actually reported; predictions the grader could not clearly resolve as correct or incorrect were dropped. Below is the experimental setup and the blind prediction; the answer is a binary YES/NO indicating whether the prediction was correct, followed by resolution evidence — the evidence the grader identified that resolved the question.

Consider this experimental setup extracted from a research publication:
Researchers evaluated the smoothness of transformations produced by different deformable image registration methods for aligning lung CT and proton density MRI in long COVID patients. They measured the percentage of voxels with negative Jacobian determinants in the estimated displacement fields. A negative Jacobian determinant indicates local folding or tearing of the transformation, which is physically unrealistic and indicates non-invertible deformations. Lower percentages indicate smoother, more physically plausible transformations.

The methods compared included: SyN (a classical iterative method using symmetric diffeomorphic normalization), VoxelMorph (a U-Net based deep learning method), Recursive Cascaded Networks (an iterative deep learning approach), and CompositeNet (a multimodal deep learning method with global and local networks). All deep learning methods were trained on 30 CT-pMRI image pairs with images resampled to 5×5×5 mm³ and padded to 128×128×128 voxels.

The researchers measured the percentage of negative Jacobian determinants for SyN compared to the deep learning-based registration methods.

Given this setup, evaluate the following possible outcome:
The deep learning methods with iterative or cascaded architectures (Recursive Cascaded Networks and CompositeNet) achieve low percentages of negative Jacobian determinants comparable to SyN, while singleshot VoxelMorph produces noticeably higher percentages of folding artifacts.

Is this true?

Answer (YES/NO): NO